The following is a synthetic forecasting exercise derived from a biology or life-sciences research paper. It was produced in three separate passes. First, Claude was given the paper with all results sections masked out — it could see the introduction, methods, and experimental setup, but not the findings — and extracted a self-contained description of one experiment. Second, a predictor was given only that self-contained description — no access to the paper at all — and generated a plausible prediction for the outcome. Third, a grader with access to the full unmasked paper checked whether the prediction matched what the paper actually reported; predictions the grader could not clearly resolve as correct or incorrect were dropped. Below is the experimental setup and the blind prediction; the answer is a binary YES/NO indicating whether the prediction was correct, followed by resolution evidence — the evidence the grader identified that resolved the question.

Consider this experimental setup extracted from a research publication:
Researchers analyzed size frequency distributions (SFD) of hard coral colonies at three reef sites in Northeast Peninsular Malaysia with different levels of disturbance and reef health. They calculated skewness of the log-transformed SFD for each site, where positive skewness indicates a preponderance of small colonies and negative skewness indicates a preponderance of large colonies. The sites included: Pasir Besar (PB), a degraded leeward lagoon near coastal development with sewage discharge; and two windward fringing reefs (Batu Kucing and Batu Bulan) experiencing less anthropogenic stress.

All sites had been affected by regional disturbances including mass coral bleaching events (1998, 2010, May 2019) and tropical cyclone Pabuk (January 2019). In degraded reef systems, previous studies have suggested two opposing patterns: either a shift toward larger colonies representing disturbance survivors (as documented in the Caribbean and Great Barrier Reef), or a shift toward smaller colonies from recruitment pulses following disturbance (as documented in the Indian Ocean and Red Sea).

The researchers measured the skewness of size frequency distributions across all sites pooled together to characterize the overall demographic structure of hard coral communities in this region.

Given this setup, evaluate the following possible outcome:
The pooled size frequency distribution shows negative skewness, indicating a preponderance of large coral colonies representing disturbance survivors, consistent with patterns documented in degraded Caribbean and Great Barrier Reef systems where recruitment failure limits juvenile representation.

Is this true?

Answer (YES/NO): NO